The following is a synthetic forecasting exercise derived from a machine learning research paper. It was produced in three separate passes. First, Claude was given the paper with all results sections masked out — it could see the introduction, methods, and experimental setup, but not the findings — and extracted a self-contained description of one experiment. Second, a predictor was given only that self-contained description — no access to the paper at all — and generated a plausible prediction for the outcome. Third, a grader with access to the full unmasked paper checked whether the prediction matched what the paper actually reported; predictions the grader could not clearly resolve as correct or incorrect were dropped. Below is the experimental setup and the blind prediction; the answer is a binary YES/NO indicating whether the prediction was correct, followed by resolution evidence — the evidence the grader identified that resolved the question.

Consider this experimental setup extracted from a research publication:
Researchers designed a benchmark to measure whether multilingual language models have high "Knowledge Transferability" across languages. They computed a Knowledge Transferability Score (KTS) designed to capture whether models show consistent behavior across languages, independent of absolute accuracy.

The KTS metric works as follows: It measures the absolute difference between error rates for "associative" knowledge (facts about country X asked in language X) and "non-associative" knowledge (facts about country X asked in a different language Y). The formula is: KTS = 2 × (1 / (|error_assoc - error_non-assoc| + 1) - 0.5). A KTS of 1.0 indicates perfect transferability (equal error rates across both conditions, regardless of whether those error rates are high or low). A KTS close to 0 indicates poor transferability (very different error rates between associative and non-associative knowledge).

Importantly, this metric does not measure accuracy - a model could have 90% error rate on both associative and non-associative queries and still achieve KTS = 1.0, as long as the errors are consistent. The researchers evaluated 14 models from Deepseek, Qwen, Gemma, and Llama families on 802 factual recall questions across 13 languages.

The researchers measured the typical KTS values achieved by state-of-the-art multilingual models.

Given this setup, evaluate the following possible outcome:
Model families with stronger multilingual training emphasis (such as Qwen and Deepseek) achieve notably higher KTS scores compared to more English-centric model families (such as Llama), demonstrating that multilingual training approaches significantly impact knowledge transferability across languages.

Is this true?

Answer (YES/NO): NO